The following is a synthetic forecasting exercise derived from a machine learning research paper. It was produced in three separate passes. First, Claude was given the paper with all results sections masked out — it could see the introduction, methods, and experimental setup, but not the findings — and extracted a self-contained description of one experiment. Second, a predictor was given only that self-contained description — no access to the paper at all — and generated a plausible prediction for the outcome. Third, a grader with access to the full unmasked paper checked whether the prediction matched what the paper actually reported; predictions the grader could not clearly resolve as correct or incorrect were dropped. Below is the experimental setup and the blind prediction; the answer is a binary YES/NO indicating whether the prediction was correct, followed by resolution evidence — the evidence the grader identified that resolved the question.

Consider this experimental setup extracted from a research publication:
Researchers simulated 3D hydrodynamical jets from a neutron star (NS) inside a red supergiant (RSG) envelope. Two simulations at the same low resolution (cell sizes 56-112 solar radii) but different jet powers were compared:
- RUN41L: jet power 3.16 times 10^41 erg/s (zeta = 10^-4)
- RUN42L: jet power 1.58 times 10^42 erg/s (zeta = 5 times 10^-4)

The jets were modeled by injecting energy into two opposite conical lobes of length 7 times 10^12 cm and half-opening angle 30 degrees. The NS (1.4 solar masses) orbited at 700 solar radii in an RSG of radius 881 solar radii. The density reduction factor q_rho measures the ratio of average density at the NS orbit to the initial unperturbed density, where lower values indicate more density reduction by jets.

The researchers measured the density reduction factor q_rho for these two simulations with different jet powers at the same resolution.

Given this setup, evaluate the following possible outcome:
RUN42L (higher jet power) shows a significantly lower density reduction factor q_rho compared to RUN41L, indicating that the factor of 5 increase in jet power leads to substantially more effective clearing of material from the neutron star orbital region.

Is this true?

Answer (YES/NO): NO